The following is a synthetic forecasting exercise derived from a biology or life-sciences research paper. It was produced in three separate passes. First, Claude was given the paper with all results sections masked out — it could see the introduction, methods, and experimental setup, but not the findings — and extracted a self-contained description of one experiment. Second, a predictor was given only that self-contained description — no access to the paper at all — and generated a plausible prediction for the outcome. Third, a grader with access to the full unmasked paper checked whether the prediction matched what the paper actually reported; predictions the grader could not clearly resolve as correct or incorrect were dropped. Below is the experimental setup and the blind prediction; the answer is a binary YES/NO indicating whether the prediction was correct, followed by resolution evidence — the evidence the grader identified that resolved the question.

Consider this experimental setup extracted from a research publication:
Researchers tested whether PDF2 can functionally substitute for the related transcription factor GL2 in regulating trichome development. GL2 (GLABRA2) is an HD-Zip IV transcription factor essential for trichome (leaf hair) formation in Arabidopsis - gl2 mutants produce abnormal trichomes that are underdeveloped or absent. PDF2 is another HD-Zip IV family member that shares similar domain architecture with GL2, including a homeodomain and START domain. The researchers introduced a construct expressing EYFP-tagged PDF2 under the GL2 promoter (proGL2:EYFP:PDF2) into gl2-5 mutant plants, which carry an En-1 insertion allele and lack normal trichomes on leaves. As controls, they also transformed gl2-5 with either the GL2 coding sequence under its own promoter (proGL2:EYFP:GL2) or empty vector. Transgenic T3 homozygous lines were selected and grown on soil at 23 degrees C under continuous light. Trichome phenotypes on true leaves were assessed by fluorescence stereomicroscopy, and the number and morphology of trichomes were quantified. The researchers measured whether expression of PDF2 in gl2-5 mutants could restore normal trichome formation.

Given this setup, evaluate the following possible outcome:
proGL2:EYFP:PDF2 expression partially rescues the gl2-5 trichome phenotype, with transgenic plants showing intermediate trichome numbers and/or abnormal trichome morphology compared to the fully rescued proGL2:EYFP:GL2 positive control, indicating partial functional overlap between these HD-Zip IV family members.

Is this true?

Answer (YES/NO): YES